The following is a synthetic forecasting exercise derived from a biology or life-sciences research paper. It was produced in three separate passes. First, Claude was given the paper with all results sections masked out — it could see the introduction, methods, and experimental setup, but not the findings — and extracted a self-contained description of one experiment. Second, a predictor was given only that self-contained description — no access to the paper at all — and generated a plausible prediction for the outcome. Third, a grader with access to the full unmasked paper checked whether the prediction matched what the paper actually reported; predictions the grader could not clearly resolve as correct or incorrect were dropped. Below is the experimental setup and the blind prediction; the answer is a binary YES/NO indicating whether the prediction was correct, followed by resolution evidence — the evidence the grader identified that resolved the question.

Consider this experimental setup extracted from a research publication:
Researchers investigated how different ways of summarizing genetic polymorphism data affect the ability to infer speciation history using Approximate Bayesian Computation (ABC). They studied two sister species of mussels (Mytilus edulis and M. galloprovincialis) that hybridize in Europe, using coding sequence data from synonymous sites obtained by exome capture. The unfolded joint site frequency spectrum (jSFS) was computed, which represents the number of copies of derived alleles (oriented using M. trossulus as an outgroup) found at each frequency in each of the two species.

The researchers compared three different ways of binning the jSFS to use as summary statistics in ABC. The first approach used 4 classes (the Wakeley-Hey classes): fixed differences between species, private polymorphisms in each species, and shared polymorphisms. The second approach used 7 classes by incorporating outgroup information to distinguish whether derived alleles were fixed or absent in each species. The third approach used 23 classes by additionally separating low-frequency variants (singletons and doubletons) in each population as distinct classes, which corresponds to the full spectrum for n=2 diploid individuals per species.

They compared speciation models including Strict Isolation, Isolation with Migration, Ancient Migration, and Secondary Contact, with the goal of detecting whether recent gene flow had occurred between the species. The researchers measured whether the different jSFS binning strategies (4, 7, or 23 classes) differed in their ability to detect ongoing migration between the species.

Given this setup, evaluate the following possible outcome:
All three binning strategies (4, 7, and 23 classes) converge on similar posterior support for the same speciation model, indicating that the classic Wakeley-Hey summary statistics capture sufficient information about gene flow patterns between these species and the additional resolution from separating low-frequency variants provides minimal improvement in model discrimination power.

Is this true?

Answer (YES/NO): NO